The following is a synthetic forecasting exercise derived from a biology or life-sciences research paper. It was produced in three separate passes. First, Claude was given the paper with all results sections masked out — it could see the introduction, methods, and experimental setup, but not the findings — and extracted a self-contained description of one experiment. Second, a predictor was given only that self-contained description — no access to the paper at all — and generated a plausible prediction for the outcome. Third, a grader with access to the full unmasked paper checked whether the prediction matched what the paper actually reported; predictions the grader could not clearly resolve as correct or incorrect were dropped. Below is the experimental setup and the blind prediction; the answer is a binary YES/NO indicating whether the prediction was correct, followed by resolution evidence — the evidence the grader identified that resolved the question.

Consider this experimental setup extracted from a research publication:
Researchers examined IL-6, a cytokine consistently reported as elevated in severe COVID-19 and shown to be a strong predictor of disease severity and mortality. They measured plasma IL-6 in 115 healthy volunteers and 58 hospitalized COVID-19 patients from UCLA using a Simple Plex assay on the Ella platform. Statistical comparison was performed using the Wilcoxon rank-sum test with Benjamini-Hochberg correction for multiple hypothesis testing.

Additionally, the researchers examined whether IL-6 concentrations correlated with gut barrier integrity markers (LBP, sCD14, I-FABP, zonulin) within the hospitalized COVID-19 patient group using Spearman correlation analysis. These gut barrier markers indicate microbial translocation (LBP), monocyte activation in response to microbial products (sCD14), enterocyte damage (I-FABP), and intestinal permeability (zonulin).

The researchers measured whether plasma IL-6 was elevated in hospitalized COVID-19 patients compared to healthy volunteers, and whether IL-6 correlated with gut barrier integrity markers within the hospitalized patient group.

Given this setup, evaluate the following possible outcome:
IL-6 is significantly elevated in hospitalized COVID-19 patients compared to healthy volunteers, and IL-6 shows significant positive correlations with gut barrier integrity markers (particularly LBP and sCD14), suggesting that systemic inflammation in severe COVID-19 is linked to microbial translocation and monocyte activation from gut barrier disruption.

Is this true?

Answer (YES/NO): NO